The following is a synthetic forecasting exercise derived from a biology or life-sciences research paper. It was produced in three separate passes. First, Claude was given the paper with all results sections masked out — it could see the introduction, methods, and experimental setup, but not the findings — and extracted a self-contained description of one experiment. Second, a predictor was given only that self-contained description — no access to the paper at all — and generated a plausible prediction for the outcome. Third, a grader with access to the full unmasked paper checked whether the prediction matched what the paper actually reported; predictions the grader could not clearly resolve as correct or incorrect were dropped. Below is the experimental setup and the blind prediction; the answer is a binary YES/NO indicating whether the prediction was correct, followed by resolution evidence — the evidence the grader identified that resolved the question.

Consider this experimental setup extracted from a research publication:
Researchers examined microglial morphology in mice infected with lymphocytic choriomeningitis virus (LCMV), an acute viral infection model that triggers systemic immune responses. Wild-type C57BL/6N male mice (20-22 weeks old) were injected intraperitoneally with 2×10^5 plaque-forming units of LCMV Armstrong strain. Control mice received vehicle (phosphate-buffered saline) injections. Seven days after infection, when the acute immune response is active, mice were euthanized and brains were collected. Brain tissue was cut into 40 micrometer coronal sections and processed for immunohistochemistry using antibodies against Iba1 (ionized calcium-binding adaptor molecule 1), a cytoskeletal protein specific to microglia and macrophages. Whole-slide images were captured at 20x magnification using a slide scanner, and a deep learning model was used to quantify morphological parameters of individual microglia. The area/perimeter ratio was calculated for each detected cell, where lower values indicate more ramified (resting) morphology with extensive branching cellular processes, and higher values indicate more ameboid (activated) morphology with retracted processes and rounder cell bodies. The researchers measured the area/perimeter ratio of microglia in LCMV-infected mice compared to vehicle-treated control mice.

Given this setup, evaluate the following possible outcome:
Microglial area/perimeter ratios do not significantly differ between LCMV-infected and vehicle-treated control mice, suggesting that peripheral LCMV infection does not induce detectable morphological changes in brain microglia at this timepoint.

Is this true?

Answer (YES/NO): NO